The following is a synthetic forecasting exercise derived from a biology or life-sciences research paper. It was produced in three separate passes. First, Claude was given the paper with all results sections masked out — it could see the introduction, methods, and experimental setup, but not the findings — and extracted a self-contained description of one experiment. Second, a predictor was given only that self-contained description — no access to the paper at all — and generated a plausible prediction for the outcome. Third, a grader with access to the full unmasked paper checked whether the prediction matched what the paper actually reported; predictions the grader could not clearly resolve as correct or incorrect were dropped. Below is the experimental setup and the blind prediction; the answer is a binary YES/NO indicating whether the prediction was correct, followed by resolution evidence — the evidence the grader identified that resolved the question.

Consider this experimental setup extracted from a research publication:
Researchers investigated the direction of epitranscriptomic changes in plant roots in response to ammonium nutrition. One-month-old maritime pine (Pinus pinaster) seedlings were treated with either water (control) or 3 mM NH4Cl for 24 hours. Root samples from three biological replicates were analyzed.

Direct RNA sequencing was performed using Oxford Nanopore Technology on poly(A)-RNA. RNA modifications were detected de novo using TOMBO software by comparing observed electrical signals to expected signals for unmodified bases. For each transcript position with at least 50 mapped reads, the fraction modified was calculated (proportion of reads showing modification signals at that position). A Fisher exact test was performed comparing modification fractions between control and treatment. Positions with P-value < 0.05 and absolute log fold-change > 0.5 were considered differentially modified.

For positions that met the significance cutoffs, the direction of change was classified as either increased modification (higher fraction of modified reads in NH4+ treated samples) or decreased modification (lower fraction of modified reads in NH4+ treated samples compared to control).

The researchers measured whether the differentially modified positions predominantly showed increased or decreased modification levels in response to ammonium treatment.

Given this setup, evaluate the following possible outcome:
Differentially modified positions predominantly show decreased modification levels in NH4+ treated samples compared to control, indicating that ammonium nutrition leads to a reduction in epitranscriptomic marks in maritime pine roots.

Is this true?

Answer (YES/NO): NO